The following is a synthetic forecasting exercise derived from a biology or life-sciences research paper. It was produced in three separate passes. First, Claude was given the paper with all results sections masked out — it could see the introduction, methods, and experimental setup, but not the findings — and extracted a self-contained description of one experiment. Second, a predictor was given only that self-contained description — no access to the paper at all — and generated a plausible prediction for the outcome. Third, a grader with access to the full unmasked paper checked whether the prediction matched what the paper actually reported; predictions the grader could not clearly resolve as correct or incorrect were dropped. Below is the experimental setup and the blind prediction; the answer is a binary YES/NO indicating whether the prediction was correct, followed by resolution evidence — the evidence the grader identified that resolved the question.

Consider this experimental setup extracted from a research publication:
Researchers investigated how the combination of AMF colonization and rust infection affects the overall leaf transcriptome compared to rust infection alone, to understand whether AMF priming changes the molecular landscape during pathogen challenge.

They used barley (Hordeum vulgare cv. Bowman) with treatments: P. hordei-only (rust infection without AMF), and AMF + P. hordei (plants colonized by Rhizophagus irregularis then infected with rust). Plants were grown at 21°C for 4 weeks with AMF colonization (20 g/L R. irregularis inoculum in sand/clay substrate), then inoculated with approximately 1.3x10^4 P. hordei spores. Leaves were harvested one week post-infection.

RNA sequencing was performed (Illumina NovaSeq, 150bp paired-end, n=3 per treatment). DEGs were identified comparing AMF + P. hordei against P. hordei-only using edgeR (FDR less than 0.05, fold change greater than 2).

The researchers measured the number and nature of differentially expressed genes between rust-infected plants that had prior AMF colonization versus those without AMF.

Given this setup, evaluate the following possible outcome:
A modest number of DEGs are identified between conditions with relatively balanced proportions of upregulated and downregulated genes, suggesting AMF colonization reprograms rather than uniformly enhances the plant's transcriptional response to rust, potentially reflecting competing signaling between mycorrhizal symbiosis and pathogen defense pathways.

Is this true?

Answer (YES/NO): NO